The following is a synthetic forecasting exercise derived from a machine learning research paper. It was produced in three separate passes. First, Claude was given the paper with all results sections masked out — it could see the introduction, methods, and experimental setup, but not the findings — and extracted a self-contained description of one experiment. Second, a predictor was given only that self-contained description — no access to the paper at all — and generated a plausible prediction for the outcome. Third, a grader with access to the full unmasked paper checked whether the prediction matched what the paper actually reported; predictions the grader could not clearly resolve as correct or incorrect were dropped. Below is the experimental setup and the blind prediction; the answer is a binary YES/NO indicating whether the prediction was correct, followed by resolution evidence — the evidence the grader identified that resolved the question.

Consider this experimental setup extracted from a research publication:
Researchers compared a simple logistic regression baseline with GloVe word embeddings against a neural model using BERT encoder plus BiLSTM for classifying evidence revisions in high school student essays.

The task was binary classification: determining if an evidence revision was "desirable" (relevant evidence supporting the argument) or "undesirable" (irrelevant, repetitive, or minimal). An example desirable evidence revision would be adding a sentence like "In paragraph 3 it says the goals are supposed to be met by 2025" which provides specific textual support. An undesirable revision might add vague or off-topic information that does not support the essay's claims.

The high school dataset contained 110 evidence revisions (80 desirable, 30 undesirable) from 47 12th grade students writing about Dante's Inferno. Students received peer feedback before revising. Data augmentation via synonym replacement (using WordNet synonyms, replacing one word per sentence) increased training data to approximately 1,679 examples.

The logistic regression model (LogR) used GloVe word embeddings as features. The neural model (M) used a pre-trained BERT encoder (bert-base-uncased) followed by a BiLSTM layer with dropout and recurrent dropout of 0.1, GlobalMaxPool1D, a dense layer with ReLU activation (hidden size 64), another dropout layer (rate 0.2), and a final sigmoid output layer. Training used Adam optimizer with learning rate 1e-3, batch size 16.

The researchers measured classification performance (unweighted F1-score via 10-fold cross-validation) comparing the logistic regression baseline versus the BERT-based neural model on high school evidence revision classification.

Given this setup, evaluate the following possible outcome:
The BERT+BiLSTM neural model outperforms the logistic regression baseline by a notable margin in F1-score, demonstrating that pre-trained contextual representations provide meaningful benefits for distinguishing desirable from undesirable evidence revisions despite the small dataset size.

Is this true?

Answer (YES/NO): NO